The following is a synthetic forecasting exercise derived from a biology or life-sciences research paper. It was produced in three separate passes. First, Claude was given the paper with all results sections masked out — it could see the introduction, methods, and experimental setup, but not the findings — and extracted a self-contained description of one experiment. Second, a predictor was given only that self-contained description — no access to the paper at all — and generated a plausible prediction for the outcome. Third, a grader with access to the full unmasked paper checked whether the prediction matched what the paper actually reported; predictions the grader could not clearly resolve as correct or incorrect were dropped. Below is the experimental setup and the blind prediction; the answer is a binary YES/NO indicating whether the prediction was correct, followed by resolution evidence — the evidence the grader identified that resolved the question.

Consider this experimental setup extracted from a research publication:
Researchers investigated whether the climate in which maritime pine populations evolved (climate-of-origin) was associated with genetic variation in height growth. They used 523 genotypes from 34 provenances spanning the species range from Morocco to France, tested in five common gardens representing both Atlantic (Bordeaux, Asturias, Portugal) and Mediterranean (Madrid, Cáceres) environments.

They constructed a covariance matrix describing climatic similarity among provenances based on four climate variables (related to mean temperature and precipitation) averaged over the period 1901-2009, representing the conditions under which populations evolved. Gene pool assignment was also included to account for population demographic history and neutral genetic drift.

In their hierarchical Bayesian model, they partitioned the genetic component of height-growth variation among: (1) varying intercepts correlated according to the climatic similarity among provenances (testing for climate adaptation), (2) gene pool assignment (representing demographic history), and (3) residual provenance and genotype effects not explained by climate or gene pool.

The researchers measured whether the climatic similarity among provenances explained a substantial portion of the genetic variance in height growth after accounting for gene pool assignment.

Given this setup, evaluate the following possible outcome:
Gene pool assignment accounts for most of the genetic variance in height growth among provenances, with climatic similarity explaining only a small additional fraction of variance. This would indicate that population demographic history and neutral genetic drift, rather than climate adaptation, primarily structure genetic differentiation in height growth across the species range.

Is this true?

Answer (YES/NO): NO